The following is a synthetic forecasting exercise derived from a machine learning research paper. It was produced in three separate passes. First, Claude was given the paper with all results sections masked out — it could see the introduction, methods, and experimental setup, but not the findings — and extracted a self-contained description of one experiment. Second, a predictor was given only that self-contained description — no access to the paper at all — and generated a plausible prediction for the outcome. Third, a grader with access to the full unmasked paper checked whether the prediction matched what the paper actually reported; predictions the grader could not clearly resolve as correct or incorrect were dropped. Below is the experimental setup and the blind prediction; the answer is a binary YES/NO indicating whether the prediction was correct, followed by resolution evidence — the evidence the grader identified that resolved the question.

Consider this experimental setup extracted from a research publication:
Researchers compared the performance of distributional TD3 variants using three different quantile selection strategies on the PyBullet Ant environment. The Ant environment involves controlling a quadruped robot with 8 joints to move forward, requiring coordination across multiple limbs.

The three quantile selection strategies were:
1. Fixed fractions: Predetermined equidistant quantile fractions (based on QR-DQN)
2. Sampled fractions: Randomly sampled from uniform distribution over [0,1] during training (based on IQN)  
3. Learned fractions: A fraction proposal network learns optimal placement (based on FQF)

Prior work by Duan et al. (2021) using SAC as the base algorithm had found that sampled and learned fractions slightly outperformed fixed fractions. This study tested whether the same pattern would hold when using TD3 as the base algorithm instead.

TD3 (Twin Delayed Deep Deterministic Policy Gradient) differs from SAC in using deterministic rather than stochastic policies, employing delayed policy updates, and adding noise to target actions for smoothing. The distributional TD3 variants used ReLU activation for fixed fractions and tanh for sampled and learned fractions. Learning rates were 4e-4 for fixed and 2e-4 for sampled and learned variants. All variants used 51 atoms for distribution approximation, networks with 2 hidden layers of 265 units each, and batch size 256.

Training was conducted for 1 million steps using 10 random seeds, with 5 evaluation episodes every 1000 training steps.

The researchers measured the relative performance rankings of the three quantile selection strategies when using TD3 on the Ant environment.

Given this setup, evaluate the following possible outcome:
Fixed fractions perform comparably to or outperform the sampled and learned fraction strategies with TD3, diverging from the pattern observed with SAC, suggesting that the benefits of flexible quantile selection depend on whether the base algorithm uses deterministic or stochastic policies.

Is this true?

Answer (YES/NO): NO